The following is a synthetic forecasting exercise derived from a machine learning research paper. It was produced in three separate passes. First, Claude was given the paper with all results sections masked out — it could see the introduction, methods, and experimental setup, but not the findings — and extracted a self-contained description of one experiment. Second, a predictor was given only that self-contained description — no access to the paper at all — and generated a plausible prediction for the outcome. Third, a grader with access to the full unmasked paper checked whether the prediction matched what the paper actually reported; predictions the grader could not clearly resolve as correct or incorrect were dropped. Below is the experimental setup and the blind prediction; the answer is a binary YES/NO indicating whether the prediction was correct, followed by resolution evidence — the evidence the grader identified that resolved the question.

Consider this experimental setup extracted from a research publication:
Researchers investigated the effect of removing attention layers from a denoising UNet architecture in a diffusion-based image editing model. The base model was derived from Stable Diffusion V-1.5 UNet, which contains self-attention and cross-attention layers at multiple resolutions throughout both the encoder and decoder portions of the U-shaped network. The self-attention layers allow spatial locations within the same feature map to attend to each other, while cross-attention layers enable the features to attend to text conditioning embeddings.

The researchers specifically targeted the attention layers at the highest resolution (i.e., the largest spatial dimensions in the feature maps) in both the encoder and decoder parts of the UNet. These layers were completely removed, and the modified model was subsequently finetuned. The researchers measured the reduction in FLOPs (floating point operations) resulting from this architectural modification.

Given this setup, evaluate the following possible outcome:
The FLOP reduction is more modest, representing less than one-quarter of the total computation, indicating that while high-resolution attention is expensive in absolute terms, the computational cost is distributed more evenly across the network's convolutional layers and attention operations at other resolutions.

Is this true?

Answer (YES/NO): YES